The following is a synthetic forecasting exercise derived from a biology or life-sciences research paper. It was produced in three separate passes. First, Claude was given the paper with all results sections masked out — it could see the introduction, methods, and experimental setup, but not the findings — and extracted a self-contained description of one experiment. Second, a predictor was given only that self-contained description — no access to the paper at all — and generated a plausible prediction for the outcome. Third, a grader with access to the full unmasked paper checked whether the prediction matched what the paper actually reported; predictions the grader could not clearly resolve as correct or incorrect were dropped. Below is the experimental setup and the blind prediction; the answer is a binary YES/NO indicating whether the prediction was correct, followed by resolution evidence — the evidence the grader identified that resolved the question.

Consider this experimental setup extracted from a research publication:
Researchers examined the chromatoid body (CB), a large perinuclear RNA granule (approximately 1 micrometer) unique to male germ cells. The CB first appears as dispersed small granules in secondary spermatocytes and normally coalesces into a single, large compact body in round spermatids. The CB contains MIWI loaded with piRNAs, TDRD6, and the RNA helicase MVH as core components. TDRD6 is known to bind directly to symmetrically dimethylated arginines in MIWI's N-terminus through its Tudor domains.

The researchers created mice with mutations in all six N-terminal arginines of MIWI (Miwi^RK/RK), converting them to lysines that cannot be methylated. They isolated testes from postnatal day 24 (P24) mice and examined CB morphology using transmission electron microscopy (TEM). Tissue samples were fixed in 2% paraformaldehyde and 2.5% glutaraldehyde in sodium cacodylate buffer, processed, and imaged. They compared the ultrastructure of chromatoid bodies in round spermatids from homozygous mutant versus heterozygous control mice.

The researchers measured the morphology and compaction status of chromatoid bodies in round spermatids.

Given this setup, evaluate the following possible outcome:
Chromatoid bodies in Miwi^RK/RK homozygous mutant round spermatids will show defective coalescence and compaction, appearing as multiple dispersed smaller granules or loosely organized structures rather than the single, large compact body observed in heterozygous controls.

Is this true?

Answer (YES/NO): YES